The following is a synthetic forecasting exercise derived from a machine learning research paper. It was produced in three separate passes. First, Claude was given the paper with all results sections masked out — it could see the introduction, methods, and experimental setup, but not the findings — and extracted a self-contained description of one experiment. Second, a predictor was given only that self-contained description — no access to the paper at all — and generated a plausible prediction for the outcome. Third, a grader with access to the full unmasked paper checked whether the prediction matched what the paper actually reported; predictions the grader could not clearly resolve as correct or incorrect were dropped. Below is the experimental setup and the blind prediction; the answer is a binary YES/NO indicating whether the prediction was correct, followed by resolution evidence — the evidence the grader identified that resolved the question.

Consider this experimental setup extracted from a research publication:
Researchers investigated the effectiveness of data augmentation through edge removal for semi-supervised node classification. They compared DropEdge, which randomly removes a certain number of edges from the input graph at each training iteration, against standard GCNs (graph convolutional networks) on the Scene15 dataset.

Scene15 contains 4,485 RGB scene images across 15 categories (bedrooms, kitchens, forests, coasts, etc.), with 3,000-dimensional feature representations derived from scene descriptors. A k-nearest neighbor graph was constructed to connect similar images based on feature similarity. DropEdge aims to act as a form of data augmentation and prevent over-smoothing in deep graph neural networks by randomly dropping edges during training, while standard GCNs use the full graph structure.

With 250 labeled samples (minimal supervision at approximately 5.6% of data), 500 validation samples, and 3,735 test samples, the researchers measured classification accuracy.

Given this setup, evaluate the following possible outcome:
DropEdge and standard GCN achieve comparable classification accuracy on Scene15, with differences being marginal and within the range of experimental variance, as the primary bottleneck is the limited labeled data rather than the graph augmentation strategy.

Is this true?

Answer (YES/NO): NO